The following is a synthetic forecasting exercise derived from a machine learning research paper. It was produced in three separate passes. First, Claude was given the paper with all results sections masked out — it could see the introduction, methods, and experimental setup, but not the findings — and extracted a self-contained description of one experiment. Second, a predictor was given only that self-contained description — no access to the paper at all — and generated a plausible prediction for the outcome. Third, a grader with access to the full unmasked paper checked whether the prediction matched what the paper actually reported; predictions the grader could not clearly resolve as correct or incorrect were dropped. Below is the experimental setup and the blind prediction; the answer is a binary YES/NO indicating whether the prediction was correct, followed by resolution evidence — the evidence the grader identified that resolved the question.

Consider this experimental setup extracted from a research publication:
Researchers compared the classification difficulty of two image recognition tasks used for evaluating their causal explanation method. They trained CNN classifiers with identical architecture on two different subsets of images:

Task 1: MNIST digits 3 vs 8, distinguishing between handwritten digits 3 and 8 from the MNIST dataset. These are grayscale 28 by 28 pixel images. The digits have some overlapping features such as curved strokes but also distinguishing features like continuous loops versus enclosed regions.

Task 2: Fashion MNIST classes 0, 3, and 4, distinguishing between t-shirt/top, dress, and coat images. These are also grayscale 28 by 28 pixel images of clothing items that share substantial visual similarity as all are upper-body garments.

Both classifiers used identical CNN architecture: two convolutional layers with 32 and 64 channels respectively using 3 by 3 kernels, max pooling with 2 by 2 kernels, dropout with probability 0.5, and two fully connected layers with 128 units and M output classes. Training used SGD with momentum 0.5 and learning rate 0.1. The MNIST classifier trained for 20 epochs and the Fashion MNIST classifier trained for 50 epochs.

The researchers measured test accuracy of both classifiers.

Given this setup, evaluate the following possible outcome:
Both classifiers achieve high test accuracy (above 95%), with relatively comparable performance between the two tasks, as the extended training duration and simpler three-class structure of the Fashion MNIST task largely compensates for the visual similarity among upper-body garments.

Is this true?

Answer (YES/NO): NO